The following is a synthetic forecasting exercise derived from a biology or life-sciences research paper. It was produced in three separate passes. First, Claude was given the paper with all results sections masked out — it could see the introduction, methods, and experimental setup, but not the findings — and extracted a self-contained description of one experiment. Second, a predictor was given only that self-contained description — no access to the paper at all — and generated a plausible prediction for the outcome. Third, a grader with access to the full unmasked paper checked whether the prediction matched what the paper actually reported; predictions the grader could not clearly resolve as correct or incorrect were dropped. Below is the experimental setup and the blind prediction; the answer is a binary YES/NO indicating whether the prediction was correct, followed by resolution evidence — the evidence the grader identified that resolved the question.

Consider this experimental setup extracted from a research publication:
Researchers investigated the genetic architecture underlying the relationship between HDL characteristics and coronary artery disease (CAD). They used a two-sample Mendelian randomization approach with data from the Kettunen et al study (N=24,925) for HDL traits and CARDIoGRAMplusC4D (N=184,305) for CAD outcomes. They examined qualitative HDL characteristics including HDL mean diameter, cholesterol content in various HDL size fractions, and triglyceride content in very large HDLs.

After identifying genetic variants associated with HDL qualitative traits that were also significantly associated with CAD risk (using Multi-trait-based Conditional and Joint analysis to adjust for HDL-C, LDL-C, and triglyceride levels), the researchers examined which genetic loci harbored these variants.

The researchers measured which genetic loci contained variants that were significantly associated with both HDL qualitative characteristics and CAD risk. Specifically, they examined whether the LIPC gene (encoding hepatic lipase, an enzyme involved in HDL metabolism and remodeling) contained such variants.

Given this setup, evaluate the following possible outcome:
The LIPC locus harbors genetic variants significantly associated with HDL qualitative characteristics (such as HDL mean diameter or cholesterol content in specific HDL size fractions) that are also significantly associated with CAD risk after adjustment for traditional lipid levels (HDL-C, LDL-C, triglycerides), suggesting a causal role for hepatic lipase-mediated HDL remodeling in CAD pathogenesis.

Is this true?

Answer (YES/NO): YES